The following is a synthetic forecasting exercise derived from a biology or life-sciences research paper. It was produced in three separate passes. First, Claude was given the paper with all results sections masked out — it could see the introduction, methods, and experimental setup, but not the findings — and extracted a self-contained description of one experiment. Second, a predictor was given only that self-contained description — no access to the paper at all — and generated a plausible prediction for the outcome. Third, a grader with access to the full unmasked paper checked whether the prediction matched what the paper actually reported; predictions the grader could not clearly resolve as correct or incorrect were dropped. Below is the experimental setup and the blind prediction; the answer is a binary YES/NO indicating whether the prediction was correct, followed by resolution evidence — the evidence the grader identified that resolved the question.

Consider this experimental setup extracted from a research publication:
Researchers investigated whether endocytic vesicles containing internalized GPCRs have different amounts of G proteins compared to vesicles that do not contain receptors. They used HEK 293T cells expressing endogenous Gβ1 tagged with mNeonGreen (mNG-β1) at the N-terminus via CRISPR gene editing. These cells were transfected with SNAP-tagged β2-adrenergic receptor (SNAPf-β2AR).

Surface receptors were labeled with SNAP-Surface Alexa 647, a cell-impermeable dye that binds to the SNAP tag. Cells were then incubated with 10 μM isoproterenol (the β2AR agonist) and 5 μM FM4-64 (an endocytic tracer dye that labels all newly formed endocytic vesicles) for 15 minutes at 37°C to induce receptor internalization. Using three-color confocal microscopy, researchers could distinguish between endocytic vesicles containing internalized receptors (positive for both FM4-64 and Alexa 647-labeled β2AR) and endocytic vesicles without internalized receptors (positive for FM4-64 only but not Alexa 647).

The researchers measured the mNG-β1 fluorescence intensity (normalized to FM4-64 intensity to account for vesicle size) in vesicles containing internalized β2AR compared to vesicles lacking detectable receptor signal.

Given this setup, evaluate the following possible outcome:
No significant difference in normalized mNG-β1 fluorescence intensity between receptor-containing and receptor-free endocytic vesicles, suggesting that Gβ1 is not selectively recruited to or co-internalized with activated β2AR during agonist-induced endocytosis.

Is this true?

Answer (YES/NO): YES